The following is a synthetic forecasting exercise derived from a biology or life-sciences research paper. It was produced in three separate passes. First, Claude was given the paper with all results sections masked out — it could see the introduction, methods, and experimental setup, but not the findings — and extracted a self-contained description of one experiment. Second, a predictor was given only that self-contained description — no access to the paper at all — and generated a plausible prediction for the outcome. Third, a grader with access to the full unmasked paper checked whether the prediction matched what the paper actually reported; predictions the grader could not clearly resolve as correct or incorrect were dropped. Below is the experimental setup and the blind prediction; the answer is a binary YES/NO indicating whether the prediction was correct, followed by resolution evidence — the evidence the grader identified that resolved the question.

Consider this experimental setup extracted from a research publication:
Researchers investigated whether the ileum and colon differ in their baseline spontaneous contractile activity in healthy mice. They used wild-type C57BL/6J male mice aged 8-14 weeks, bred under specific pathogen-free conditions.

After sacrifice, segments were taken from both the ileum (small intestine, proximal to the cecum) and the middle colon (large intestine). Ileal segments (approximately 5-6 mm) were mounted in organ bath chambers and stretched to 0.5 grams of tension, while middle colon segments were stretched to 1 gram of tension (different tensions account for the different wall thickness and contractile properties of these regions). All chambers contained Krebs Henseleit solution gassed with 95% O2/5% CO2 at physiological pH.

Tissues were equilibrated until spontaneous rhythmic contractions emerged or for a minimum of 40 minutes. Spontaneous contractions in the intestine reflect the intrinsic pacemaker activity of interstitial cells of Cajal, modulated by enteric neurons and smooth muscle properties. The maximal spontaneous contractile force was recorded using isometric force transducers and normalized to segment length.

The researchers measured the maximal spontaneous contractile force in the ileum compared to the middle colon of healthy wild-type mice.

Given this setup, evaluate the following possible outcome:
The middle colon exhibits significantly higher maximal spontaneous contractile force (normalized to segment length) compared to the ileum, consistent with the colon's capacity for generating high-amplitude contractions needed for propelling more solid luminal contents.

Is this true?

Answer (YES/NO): YES